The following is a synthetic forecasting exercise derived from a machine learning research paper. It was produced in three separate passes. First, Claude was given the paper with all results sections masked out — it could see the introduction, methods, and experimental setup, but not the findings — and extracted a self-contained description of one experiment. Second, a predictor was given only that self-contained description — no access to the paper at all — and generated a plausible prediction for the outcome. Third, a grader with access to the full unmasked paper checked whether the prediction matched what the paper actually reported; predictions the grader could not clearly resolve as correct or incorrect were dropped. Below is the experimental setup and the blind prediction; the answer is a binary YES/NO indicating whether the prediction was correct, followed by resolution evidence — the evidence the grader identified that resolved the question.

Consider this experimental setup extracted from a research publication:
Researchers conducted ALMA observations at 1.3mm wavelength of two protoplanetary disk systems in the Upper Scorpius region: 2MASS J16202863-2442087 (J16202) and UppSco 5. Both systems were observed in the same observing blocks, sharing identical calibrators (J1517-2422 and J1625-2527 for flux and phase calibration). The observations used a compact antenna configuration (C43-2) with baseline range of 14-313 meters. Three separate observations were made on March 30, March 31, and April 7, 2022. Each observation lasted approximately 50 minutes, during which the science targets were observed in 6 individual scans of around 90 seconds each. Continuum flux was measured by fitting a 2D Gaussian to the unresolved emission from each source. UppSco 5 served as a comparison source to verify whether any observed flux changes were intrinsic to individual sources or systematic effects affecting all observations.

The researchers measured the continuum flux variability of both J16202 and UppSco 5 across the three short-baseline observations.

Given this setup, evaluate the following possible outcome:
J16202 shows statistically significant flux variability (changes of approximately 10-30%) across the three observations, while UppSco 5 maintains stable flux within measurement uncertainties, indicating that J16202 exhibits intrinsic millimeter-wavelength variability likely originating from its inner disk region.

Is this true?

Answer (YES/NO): NO